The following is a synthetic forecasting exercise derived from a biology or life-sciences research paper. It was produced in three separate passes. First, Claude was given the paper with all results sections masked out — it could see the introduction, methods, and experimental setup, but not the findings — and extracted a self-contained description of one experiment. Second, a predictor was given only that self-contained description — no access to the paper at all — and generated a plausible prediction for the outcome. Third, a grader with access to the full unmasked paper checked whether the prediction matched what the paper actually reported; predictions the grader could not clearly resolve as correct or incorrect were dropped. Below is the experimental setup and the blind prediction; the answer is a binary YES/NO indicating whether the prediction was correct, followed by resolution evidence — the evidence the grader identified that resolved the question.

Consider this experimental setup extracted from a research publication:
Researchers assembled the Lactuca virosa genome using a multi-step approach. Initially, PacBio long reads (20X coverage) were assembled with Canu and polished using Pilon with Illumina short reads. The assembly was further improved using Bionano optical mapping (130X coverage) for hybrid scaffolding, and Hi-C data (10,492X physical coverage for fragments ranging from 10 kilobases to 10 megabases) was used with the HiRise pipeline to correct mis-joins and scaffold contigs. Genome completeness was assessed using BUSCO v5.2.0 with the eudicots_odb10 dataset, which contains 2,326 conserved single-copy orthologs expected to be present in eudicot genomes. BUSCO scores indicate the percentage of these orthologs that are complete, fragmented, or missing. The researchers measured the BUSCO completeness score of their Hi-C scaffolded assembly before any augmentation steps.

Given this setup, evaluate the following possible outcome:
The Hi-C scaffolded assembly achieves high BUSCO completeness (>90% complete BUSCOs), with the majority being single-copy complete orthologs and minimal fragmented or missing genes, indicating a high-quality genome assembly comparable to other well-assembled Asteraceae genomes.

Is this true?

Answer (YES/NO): NO